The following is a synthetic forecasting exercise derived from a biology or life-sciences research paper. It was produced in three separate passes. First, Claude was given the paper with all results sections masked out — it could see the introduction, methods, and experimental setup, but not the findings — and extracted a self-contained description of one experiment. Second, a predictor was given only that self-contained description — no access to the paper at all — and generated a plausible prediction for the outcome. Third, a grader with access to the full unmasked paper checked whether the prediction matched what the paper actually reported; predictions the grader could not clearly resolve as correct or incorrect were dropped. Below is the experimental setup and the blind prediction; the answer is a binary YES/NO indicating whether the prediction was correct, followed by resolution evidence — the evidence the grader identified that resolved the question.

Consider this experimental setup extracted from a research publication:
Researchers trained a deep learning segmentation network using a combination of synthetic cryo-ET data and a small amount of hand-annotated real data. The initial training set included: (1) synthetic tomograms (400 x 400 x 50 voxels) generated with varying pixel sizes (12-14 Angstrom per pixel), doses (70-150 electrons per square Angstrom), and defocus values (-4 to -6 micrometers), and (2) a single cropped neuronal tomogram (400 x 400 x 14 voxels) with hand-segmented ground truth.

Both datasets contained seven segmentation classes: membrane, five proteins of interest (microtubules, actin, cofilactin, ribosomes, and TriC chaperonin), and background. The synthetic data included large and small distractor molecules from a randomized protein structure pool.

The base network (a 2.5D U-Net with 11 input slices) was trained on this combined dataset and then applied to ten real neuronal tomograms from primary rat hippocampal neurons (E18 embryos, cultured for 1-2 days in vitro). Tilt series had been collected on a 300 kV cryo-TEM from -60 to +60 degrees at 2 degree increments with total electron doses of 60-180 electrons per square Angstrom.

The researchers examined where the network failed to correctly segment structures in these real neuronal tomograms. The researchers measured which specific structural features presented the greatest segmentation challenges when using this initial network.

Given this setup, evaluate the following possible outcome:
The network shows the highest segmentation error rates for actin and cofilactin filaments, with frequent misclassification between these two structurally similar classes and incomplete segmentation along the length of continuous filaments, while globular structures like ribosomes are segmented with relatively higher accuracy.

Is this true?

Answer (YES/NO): NO